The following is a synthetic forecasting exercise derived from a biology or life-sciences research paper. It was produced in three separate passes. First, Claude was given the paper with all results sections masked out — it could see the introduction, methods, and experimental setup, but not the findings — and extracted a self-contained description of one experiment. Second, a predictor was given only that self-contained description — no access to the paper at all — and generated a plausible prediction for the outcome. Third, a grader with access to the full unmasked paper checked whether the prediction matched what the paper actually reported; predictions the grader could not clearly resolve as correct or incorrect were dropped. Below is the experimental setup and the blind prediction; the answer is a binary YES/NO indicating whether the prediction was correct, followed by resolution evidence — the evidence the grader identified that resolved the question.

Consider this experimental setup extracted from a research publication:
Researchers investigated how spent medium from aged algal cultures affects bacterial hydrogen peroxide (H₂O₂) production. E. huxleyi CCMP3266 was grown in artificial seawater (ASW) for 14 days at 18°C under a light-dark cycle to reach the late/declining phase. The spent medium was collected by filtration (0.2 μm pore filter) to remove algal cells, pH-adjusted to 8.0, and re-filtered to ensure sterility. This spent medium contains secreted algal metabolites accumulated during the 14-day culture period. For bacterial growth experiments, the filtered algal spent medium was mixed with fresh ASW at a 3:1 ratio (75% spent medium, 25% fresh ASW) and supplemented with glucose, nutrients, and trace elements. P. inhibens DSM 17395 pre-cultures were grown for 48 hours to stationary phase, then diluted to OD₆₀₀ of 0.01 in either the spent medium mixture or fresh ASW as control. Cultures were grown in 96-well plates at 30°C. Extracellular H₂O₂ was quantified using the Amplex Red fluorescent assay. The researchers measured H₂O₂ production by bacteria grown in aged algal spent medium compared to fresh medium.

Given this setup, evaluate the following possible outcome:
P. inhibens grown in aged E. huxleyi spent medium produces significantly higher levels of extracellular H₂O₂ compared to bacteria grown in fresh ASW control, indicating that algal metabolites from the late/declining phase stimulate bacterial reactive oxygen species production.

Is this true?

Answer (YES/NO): YES